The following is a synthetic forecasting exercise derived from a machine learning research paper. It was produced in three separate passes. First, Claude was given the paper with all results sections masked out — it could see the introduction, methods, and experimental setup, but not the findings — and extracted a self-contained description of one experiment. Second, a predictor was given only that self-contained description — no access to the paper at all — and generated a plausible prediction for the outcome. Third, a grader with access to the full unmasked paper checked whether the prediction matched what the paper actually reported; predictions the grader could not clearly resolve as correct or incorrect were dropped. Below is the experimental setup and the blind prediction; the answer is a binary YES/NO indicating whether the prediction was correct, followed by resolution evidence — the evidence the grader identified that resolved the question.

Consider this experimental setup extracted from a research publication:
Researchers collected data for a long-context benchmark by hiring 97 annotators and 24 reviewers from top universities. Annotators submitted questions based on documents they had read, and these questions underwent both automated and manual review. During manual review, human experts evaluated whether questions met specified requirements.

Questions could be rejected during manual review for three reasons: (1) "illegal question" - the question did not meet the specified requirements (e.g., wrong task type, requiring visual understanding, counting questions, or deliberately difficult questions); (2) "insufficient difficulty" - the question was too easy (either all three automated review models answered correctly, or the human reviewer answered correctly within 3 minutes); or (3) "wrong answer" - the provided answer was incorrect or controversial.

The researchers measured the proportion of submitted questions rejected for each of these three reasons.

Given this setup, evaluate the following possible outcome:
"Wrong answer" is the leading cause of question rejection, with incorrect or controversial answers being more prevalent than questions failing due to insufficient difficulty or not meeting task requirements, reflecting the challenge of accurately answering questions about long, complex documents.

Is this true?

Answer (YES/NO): NO